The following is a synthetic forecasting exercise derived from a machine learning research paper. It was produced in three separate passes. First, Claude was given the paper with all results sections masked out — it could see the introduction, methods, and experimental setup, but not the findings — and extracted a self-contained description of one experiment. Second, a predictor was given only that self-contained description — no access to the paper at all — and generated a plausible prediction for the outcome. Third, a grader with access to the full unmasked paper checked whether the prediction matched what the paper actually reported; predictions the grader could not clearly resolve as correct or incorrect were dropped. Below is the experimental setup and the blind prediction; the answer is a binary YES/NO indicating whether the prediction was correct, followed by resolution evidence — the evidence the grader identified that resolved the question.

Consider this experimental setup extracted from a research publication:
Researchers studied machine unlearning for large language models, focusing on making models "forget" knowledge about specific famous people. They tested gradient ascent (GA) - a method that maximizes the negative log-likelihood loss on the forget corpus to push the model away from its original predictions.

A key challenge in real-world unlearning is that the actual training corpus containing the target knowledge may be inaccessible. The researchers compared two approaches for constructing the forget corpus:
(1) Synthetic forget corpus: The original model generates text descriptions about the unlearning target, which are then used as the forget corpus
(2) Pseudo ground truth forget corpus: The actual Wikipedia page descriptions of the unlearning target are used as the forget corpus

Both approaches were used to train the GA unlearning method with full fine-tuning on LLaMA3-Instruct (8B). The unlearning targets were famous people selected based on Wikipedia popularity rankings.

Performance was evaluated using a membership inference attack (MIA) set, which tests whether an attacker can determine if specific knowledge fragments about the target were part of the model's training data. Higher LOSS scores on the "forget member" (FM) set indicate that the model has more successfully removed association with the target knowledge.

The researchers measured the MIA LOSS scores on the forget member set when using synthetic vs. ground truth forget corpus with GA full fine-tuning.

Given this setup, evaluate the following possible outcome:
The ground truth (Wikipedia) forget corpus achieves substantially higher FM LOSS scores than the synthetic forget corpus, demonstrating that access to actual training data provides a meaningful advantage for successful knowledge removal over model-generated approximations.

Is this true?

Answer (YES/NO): YES